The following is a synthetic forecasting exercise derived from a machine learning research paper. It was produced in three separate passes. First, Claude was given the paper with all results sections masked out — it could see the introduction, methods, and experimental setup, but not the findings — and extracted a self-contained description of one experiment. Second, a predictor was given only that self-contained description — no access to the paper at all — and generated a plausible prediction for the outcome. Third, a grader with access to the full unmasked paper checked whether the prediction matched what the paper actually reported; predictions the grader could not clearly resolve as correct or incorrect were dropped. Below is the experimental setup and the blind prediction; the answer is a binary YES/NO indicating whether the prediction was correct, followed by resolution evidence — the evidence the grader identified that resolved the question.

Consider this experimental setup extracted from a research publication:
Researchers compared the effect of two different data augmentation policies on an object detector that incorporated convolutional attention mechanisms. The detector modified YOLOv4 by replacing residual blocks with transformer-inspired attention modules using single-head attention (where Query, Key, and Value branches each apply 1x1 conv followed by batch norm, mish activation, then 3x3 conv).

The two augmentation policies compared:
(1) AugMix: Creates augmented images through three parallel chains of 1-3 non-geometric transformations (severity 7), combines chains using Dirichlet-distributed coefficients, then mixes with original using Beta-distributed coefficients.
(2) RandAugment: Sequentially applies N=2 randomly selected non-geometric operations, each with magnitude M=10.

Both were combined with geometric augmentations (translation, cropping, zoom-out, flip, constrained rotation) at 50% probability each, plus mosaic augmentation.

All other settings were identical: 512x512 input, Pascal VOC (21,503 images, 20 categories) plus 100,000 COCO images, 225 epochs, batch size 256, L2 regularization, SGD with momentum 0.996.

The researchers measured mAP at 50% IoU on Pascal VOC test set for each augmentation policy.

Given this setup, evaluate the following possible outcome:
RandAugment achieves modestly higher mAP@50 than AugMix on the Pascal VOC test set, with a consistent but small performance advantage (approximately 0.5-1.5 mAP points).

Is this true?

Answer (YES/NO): YES